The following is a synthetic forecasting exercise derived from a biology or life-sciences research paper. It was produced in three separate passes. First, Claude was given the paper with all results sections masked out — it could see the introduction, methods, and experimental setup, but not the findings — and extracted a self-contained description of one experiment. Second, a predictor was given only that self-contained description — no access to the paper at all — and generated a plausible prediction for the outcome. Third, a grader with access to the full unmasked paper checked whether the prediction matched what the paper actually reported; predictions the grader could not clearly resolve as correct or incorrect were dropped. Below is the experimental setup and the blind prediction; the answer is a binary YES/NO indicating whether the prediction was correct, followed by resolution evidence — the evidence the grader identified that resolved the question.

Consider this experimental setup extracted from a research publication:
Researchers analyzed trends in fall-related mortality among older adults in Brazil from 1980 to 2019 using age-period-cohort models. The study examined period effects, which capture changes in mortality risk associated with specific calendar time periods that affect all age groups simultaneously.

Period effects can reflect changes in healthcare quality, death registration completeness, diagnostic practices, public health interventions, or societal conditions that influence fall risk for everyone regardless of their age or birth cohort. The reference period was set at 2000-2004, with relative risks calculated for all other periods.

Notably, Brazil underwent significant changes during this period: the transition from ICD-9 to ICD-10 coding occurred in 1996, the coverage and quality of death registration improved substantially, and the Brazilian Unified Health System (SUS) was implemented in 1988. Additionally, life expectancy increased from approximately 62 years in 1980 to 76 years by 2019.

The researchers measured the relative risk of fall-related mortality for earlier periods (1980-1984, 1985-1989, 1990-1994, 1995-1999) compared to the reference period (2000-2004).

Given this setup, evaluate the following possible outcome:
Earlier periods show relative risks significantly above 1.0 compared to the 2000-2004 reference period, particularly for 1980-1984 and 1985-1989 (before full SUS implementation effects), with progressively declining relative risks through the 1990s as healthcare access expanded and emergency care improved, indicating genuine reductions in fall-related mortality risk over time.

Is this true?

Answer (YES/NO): NO